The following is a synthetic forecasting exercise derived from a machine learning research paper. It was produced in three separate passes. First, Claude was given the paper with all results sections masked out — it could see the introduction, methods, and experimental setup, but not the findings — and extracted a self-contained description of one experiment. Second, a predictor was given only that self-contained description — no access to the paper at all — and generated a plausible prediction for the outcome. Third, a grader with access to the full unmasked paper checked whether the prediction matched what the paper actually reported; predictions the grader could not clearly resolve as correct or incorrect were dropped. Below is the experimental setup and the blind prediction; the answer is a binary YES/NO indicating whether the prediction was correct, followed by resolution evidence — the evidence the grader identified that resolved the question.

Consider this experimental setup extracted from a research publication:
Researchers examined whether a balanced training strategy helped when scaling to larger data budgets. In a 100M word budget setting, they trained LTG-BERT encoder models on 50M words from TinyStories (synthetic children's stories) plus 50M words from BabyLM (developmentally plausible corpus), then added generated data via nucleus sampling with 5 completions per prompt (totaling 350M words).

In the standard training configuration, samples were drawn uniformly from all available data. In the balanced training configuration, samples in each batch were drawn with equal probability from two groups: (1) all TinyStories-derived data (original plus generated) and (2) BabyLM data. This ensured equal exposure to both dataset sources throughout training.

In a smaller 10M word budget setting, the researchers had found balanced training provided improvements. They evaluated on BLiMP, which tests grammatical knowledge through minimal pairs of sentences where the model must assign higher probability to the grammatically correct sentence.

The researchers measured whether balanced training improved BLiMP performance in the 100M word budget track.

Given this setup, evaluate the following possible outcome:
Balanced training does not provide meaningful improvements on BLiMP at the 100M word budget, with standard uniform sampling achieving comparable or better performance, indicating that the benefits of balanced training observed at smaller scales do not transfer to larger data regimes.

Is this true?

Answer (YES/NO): YES